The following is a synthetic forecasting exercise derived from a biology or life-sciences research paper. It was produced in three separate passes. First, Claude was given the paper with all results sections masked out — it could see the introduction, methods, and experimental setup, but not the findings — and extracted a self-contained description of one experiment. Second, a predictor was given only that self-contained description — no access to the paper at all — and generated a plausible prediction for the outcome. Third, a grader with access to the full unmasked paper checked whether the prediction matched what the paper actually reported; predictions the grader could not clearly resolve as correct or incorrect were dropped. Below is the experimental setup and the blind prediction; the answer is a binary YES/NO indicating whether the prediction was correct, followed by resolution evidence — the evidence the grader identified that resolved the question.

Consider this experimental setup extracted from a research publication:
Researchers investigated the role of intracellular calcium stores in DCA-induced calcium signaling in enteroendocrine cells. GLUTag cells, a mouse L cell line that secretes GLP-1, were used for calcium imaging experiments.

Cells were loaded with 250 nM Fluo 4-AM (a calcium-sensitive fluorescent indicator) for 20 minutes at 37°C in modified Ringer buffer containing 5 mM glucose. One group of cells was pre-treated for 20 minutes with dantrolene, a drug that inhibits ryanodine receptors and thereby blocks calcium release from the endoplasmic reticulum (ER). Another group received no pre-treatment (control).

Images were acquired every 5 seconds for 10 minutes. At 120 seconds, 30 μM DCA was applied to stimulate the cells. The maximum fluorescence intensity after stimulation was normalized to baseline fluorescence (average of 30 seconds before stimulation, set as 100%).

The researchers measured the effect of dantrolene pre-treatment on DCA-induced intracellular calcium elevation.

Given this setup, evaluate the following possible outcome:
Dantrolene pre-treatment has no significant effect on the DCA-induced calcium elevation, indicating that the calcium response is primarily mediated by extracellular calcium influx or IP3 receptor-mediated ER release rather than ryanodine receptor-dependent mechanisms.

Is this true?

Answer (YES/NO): NO